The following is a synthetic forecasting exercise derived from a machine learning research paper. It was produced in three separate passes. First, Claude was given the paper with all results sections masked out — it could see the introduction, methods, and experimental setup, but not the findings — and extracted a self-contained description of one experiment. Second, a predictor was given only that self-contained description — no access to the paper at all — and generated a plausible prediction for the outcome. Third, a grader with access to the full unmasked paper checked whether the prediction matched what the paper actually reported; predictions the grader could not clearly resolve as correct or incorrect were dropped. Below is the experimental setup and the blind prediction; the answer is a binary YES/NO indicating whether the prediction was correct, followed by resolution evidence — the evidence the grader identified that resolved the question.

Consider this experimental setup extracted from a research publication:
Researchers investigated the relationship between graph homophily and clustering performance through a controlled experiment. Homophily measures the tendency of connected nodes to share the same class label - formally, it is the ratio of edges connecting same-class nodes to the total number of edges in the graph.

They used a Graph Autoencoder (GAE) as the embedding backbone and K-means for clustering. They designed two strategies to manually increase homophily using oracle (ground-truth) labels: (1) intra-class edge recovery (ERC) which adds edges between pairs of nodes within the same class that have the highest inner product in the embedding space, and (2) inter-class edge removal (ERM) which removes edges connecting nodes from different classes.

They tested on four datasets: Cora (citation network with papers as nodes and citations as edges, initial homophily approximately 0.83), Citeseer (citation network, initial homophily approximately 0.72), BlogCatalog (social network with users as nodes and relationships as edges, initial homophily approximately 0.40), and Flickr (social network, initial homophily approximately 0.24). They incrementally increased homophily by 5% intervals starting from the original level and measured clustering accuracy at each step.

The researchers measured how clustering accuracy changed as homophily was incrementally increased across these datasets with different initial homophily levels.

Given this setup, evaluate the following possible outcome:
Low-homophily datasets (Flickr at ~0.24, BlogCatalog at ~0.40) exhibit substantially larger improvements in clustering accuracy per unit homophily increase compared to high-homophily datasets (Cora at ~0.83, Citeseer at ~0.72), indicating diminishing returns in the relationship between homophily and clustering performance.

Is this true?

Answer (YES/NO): YES